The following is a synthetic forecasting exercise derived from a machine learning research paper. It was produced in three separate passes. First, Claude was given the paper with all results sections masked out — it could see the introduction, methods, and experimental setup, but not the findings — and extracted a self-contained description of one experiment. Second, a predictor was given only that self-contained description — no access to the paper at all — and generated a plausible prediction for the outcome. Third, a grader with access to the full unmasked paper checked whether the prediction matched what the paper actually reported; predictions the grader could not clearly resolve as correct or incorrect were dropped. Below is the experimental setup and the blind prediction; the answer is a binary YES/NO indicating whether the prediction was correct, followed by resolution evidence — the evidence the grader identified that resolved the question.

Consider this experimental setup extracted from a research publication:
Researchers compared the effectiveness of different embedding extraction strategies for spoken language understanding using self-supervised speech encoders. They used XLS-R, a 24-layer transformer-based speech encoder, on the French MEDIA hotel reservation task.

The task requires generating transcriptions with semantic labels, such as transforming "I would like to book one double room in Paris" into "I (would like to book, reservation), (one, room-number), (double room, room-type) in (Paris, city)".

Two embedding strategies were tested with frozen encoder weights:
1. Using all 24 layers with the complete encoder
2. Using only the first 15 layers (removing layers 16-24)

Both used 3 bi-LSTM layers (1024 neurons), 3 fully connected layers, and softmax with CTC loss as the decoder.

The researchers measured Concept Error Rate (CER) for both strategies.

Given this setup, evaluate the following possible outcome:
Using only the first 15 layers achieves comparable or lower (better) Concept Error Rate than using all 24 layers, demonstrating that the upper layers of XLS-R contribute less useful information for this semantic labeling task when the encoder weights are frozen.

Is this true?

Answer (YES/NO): YES